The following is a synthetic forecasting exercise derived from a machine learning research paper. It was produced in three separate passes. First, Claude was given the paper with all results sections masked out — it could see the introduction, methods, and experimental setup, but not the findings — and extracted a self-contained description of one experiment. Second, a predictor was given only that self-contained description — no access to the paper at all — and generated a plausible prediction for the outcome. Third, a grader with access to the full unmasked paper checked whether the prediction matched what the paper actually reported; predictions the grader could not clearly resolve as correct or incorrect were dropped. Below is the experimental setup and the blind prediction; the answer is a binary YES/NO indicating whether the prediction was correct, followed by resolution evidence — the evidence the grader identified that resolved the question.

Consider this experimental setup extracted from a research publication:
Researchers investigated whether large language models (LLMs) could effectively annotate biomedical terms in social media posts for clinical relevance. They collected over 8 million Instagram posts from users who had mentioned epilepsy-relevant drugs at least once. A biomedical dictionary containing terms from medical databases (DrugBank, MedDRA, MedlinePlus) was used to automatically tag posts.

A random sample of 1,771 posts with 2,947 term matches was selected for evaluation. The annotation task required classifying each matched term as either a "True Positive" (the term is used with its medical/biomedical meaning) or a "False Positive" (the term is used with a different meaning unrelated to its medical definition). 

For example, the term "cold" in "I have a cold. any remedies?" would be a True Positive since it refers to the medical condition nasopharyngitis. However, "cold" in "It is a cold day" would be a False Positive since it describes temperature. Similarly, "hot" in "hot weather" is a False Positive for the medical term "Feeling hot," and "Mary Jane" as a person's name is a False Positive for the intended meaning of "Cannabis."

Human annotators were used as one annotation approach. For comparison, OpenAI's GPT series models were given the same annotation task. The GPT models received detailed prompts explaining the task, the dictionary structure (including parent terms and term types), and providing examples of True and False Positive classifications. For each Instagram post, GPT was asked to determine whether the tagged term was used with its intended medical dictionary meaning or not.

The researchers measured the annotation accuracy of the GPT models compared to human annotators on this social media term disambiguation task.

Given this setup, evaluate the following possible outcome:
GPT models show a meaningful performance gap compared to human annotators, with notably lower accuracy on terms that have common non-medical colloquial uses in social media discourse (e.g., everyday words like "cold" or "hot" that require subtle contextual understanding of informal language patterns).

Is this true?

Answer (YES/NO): NO